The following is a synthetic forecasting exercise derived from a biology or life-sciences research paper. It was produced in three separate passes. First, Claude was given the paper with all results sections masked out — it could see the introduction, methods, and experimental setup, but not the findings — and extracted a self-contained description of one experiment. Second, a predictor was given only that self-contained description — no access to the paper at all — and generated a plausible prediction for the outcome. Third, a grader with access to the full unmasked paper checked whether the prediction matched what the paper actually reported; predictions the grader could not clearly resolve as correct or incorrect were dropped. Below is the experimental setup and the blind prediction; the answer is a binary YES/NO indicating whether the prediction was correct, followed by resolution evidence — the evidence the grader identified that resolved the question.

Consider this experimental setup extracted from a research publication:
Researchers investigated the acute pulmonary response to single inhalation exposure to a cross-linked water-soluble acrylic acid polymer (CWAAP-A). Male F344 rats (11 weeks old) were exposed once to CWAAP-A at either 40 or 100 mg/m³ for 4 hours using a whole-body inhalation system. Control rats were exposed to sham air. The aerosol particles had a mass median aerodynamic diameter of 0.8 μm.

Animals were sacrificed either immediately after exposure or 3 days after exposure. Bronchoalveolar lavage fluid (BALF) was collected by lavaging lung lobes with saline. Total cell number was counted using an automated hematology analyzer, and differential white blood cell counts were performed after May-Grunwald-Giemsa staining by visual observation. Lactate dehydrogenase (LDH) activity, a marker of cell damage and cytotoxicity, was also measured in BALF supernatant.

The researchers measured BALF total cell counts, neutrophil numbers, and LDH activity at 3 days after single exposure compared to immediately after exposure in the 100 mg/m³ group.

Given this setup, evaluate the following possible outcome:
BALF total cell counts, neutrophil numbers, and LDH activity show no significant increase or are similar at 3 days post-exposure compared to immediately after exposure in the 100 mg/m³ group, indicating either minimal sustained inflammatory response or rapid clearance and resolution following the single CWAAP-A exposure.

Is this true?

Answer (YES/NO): NO